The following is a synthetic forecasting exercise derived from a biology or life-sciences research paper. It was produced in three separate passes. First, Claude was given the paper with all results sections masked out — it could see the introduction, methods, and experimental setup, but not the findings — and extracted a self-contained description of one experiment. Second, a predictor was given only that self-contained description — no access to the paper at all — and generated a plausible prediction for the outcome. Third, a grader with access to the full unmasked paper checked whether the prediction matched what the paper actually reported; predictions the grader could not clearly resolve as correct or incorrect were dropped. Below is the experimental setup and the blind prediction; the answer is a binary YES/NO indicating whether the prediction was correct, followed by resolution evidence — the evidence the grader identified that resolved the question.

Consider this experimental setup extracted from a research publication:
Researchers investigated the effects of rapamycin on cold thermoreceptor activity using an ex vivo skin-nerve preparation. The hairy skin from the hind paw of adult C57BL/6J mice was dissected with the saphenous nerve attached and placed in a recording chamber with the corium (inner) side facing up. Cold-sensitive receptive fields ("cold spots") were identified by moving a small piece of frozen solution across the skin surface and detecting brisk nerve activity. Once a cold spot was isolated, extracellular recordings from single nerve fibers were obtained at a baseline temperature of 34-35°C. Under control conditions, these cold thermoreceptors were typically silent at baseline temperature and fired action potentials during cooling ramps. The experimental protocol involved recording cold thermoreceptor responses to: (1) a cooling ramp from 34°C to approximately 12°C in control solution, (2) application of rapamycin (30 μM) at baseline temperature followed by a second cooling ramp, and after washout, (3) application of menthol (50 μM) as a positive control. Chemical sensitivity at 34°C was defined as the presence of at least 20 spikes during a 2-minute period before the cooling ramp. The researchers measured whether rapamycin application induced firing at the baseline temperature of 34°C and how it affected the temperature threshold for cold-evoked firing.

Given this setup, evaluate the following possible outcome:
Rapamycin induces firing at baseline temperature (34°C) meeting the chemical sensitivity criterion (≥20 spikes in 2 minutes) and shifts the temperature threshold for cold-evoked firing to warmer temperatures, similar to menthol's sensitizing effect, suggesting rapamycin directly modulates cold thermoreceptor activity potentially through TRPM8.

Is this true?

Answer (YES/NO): YES